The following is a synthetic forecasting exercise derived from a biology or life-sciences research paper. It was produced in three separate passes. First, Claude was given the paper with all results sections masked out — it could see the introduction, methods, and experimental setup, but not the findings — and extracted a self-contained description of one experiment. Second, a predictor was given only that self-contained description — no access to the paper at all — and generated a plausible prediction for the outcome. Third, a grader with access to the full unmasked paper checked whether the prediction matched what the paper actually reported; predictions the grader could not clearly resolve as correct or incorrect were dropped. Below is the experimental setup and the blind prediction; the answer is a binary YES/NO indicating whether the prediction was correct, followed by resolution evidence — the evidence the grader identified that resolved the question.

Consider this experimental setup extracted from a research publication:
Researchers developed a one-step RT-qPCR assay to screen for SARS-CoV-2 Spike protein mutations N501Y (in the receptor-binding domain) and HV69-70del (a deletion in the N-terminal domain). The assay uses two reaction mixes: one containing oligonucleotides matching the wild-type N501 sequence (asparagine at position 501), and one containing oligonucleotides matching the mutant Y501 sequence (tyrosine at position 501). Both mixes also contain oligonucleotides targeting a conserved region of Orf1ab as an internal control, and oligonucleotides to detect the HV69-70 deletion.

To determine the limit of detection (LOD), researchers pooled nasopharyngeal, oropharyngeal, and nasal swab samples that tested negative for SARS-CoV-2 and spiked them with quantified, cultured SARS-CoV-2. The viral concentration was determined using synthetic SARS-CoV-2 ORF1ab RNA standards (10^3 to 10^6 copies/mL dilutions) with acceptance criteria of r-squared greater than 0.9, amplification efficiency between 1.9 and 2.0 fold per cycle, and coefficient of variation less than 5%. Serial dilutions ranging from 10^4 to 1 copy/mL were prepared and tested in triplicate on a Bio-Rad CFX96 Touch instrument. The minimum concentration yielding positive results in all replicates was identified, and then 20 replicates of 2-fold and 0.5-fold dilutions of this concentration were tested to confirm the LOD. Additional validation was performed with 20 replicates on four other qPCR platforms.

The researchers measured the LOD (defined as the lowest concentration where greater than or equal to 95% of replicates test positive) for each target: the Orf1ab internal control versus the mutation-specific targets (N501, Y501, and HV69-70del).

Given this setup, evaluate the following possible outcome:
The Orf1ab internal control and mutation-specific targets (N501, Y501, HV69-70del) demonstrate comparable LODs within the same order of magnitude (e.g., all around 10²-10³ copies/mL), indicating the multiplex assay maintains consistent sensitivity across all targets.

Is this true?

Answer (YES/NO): NO